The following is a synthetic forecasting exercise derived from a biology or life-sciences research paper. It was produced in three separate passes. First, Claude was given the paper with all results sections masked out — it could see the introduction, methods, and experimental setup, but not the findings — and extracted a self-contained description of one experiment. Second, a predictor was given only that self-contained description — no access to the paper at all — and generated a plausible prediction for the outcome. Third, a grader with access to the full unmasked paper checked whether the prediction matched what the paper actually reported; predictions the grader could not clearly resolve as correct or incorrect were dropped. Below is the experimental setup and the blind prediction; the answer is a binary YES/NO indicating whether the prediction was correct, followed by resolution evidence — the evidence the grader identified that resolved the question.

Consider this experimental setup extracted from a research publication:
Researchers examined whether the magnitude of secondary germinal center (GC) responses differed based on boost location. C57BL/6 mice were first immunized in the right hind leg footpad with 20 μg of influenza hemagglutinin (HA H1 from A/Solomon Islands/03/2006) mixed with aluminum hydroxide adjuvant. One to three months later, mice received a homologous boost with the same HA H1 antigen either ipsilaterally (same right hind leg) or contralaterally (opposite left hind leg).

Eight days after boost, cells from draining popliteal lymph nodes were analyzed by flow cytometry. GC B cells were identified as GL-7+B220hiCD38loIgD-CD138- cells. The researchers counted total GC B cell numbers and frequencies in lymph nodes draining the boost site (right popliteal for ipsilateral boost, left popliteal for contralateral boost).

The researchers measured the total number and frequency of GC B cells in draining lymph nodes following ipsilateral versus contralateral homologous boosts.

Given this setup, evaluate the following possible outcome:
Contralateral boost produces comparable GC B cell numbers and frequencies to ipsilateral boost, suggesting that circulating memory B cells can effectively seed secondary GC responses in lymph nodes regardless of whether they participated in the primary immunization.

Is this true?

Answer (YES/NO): YES